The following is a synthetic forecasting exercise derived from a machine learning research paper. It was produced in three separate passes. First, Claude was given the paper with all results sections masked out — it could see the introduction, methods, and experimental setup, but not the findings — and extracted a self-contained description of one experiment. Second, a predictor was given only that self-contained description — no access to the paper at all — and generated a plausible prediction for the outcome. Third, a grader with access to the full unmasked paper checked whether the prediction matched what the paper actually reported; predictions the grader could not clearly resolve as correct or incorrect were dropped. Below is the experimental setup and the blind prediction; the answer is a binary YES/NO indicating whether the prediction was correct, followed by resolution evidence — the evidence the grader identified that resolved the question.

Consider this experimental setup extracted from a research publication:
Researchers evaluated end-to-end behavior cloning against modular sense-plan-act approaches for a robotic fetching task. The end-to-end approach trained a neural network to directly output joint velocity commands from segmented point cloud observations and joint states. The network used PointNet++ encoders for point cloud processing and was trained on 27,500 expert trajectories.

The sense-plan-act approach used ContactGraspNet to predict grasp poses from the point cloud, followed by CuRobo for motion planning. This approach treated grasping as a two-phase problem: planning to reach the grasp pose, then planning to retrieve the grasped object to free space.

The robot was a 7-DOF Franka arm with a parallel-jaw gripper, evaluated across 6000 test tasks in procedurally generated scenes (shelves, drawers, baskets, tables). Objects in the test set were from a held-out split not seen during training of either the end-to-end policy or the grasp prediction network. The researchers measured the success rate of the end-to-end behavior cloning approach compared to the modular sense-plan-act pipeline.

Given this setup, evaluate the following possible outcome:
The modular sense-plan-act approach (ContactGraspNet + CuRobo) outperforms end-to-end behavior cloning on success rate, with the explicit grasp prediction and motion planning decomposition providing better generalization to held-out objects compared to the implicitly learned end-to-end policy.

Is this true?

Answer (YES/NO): YES